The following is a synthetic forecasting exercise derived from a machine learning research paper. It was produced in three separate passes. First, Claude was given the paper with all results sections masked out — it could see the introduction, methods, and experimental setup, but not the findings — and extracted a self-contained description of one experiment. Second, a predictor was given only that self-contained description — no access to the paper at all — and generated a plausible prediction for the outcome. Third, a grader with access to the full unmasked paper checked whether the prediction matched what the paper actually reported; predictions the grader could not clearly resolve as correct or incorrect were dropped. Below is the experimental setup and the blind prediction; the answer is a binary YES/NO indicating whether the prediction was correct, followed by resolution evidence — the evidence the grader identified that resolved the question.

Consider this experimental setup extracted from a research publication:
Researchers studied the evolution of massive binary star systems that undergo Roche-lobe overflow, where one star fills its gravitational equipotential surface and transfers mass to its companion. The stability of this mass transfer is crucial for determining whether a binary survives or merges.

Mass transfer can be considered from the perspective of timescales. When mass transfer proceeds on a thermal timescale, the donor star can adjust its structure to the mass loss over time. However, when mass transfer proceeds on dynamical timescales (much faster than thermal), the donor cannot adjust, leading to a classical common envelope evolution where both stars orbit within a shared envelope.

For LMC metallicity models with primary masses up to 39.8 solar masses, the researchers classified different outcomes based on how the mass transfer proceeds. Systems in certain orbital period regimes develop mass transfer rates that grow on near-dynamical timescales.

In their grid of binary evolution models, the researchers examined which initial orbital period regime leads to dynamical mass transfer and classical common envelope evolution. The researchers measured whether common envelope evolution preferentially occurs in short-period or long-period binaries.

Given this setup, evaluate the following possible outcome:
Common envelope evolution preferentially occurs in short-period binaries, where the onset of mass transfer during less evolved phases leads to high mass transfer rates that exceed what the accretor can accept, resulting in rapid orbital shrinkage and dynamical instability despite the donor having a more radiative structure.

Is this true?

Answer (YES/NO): NO